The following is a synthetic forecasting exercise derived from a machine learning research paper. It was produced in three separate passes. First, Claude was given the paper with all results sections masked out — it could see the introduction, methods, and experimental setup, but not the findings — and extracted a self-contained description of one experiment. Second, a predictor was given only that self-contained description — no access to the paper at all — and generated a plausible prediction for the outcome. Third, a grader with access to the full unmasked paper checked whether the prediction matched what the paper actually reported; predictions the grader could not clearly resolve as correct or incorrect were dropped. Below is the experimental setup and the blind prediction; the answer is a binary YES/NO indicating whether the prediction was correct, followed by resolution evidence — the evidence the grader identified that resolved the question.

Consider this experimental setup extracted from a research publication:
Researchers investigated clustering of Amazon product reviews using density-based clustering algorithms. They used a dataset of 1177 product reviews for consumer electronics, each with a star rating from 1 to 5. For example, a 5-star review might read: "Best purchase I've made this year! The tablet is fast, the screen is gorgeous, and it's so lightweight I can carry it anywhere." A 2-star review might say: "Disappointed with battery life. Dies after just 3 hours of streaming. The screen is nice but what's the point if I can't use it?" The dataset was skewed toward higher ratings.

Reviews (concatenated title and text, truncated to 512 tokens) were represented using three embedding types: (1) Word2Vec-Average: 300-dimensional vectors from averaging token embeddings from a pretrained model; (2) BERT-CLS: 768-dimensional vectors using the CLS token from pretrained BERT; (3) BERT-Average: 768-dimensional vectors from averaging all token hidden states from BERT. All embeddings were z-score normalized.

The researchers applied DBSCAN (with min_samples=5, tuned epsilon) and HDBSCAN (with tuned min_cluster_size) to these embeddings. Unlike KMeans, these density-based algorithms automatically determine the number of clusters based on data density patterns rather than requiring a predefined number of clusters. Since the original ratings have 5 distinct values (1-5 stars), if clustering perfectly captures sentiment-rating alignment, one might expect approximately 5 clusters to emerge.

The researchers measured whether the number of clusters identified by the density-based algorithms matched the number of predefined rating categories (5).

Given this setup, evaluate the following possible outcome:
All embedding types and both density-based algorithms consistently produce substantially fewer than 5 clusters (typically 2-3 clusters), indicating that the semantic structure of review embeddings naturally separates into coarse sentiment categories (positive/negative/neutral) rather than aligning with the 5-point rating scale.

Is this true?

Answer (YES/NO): NO